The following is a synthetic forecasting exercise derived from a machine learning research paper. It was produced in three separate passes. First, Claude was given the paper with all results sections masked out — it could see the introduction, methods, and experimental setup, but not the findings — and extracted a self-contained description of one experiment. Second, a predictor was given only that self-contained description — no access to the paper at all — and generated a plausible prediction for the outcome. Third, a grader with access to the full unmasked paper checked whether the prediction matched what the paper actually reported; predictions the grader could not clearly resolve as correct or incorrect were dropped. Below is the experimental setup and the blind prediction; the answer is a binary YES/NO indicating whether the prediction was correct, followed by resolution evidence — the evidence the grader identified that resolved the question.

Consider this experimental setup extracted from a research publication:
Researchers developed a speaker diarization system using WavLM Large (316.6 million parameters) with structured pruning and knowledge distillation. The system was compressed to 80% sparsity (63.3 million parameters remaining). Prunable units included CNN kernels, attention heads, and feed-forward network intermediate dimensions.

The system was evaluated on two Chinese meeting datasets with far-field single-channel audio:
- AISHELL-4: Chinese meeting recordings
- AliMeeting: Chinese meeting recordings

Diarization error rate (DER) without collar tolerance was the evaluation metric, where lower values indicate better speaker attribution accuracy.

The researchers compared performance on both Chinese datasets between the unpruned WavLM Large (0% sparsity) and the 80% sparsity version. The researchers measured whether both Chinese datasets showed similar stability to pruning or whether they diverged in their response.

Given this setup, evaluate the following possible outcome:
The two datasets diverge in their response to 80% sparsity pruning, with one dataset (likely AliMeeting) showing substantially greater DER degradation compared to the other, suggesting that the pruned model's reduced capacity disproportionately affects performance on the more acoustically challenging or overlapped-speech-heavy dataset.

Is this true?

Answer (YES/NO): NO